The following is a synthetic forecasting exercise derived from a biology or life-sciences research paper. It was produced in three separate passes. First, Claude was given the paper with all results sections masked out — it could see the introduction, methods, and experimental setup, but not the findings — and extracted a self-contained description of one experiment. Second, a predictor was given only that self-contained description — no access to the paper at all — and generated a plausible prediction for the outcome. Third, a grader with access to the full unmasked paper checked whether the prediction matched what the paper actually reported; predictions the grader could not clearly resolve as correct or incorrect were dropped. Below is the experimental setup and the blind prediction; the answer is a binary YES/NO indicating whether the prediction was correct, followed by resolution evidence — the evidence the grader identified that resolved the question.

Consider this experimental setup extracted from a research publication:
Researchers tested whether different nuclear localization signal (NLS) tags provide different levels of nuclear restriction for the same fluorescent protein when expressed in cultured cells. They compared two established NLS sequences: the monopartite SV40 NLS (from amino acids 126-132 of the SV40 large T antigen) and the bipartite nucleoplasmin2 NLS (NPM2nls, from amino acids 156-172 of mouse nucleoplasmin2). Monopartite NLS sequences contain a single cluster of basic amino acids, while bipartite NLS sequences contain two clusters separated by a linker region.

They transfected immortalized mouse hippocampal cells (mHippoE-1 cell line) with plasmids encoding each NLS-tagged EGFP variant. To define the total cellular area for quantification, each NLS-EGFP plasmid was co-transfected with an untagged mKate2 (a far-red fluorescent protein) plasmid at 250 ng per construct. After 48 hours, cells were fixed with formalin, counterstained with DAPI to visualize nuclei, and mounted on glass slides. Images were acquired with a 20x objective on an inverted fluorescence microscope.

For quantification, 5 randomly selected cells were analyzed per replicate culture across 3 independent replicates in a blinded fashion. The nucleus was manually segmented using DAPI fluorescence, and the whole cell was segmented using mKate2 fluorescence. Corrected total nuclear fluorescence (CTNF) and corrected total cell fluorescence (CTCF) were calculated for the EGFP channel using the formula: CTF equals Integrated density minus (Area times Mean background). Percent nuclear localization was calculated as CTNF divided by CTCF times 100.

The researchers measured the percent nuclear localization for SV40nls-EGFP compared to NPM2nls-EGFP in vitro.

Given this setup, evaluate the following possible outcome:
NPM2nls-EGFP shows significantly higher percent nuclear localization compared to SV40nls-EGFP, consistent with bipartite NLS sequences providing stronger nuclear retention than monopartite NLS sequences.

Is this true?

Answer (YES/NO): YES